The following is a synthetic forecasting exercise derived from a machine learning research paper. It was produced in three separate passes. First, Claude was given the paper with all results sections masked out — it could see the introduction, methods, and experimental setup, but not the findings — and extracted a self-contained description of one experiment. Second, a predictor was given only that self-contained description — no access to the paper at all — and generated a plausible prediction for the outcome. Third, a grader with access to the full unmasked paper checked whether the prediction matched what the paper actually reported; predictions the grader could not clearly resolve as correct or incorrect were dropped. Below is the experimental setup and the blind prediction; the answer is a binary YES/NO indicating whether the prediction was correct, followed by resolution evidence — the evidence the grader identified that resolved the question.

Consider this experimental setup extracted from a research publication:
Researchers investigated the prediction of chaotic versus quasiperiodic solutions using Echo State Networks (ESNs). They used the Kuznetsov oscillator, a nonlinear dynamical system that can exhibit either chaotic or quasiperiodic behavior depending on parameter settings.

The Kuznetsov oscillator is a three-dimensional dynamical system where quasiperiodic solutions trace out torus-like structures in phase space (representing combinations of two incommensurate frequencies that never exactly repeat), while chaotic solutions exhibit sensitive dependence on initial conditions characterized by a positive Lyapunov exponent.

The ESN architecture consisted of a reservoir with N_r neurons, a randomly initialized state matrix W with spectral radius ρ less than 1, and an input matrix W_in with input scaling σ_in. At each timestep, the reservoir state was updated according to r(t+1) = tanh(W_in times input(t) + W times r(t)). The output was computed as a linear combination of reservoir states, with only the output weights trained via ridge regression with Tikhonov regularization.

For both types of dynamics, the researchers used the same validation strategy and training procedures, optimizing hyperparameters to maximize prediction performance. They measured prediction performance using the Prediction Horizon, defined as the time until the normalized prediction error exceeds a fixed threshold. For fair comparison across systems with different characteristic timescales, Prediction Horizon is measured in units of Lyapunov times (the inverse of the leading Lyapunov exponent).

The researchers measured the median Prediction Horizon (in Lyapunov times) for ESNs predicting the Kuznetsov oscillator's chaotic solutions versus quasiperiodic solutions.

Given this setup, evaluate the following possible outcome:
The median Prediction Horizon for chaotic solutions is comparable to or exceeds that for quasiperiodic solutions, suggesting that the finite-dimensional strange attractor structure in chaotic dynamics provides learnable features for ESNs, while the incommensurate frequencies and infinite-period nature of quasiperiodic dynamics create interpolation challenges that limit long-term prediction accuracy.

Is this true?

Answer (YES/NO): NO